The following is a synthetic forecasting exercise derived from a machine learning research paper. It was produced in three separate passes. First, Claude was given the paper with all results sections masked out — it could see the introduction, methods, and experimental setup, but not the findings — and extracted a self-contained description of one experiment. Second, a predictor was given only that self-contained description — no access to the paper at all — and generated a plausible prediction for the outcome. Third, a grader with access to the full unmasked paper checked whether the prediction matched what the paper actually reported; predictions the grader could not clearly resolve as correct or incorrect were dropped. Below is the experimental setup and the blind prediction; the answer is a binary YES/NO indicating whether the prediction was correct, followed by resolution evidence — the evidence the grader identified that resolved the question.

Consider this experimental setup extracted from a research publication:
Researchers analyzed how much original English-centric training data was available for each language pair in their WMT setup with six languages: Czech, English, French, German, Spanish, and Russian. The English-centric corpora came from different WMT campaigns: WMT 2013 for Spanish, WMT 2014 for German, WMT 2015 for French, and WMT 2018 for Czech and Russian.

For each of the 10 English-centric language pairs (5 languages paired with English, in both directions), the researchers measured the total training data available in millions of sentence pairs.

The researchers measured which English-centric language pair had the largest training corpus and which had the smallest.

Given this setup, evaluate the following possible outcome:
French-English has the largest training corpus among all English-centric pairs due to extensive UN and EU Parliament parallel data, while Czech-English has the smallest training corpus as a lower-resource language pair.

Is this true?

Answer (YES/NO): NO